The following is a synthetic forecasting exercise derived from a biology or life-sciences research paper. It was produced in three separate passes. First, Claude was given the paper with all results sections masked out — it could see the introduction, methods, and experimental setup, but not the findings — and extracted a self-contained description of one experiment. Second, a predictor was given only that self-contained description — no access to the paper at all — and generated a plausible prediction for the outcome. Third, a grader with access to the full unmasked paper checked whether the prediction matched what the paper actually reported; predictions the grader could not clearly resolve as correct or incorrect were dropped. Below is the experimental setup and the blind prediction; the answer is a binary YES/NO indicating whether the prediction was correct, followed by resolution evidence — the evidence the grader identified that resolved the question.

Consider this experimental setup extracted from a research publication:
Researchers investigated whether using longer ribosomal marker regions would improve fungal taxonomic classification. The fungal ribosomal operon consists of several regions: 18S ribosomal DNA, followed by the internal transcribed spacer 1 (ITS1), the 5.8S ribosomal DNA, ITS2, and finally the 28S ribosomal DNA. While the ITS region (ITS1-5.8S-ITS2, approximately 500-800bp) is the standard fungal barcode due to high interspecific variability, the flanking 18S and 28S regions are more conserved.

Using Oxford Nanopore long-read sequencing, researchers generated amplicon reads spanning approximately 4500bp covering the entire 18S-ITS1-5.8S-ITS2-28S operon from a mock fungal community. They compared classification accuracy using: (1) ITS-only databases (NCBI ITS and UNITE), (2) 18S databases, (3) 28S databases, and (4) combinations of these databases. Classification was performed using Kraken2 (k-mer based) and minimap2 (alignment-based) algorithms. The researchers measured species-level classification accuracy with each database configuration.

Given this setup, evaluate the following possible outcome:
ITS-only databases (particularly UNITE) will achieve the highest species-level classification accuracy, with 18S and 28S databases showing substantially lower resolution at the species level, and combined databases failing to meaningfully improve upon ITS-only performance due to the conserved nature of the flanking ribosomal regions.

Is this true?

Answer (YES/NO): NO